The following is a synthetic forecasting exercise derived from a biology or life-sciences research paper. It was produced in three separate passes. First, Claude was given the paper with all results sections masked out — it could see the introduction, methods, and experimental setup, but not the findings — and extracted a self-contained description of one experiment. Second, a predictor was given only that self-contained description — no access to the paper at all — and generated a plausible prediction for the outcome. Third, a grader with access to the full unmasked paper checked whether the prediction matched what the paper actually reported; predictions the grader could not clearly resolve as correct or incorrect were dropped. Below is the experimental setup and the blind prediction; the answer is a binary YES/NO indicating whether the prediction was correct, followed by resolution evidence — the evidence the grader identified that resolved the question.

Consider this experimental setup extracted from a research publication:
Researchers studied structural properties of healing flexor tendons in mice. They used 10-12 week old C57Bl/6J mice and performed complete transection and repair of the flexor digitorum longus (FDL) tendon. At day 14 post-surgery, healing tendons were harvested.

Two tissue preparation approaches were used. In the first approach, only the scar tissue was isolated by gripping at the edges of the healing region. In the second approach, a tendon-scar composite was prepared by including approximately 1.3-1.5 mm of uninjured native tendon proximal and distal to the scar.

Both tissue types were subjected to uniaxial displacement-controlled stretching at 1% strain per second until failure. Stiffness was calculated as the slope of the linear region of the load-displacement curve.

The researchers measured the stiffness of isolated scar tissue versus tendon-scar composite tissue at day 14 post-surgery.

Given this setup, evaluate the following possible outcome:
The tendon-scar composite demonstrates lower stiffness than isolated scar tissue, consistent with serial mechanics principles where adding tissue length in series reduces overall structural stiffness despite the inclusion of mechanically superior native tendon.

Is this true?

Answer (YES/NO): NO